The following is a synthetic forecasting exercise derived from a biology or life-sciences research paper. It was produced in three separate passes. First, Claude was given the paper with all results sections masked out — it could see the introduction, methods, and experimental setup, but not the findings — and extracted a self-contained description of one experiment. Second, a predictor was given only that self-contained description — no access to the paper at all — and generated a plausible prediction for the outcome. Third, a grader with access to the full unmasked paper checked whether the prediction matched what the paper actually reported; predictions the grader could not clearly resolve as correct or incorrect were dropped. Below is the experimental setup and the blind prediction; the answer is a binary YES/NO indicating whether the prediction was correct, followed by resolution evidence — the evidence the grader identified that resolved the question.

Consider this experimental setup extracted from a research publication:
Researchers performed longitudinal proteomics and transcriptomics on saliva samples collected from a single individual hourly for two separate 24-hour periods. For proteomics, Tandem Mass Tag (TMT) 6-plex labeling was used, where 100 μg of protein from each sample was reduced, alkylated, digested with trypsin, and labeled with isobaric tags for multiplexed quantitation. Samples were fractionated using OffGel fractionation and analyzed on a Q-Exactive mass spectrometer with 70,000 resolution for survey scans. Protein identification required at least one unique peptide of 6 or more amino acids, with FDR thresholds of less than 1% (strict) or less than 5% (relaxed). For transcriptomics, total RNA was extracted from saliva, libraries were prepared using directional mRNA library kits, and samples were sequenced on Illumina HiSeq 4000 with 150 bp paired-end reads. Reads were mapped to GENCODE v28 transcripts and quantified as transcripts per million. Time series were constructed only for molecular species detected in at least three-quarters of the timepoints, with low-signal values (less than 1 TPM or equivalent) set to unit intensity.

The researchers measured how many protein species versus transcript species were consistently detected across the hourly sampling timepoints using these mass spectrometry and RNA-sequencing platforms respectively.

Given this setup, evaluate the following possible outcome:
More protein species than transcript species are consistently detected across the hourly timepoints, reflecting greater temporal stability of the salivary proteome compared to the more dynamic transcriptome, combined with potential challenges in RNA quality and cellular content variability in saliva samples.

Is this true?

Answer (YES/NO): NO